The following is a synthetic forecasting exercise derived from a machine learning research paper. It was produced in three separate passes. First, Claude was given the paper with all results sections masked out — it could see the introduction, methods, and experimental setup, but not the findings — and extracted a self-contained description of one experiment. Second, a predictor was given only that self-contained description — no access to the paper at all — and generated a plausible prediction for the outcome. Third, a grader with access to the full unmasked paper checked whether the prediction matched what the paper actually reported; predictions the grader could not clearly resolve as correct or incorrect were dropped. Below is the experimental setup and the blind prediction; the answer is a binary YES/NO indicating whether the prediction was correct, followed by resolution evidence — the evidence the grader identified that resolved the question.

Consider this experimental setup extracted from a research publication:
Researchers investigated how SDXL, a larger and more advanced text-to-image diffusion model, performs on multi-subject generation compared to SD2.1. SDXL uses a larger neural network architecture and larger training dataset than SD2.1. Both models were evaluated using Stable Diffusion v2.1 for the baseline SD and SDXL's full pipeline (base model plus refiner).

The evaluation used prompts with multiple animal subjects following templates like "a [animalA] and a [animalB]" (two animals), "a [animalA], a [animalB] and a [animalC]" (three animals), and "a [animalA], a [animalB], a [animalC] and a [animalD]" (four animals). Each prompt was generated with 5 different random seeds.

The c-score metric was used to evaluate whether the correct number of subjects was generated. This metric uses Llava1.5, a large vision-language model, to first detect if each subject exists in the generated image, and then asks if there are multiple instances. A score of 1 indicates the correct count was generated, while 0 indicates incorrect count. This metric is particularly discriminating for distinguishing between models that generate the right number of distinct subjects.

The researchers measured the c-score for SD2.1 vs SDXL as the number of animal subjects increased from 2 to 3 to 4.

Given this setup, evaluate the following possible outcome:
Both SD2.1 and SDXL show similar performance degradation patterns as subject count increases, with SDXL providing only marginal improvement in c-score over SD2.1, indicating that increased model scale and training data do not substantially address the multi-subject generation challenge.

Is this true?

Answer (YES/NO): NO